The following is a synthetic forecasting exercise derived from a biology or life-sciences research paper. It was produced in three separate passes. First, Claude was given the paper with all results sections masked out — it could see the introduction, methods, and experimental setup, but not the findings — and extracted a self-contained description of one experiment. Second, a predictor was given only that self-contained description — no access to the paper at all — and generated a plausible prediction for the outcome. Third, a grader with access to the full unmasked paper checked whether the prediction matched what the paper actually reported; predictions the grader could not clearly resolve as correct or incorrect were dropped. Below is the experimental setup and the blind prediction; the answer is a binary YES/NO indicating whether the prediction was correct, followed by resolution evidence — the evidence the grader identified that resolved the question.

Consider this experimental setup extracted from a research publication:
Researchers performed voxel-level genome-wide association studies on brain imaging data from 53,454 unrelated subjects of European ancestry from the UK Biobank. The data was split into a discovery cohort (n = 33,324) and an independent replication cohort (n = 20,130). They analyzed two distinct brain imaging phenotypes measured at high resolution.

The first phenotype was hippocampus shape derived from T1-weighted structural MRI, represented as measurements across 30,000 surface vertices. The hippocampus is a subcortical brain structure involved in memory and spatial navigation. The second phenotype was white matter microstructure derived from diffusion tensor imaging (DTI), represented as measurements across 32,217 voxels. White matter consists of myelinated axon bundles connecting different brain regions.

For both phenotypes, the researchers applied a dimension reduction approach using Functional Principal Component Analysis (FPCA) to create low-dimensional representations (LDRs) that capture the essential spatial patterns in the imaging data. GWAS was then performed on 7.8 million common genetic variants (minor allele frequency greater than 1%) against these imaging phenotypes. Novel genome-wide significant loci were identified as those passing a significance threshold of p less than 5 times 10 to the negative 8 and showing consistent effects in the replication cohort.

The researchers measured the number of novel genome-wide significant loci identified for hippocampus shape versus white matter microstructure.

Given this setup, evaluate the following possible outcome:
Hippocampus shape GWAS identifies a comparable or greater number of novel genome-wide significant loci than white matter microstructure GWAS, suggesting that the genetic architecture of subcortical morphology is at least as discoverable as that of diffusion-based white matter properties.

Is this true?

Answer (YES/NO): NO